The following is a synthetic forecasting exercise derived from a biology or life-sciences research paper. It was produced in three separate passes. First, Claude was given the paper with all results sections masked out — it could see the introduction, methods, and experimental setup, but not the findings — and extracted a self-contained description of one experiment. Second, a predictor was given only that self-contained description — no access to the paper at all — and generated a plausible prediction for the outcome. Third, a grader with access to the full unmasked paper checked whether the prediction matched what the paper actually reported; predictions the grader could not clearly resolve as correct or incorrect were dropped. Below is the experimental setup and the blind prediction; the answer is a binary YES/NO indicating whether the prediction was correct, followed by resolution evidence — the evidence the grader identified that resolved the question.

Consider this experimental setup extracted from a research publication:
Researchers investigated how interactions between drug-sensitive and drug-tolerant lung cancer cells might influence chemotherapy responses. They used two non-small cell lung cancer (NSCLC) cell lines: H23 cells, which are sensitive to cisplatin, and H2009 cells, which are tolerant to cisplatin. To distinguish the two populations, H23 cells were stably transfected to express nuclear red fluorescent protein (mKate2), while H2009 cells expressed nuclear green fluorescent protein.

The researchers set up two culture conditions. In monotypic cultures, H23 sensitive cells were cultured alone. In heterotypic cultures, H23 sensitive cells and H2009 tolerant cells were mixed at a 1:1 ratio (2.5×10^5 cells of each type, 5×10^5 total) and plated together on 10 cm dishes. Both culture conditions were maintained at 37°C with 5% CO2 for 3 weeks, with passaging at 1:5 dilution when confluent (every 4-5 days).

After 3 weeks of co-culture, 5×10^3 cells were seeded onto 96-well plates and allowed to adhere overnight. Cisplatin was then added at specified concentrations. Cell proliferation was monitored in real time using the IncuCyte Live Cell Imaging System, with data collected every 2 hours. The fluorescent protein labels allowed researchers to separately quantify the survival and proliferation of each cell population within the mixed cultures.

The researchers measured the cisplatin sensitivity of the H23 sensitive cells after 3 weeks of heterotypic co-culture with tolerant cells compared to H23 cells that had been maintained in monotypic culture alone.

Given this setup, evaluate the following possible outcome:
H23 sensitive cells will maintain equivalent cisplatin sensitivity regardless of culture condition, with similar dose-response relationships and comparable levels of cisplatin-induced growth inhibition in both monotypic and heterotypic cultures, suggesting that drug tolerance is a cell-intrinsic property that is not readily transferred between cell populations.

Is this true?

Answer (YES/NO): YES